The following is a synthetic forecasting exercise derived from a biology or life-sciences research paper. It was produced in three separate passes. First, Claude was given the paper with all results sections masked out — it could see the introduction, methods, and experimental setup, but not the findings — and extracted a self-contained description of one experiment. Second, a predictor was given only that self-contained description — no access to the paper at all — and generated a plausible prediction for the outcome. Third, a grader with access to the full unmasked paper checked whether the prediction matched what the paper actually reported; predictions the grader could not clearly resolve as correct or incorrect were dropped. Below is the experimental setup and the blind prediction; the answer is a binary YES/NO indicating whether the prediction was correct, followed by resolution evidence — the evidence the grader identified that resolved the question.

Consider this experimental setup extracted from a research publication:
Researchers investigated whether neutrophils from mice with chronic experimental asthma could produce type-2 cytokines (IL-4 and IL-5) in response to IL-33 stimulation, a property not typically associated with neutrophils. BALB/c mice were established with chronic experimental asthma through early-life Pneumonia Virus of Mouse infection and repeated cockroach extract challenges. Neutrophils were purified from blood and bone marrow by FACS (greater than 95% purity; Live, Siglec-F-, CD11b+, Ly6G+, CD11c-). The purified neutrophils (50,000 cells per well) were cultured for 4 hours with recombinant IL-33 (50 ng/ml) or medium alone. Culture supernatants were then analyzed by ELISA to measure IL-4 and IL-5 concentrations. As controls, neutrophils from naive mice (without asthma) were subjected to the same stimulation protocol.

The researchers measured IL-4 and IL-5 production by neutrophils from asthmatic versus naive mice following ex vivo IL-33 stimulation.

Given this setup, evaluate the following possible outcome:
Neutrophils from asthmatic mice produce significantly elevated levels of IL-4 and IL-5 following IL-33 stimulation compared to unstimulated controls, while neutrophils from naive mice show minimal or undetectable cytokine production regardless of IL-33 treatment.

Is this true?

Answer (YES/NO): NO